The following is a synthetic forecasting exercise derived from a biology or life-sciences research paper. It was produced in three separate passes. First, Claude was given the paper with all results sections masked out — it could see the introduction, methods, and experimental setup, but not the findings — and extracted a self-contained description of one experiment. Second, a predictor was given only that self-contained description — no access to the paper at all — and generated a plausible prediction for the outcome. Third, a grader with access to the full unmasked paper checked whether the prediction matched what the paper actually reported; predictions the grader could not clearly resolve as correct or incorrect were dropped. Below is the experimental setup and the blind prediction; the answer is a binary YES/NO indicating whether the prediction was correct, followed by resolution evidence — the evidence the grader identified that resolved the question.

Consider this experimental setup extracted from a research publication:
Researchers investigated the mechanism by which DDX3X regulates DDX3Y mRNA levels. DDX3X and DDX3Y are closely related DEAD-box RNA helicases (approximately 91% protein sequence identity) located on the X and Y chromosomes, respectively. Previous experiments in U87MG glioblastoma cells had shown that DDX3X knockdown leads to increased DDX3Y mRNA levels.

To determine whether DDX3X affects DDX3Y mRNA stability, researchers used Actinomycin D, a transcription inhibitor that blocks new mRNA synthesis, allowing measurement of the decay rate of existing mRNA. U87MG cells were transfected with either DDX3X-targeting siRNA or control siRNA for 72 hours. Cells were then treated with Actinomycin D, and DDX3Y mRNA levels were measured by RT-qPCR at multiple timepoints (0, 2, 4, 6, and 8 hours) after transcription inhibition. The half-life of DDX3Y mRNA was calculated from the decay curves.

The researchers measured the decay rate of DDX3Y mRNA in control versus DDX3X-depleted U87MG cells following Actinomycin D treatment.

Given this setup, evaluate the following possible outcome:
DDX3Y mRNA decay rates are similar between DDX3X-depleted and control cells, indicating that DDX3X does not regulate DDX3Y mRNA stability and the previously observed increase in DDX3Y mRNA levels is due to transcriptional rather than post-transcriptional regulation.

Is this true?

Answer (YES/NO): NO